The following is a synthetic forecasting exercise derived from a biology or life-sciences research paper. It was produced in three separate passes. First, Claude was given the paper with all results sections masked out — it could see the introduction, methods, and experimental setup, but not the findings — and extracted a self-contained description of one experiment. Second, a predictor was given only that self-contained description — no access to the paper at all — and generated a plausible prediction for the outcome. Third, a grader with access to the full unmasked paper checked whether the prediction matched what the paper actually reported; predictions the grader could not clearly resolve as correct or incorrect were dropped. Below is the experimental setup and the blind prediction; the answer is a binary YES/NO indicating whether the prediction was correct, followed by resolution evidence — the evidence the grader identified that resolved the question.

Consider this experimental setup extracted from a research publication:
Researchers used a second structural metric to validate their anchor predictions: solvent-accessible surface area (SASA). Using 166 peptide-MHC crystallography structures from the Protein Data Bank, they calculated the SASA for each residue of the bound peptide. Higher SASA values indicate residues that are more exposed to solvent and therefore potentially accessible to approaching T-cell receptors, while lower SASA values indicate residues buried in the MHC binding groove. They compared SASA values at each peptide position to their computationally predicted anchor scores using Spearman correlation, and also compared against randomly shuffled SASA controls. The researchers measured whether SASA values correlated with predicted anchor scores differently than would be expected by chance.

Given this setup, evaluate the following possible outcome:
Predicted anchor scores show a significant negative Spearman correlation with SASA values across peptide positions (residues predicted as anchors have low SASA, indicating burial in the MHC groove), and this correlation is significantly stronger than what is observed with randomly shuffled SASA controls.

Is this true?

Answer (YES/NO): YES